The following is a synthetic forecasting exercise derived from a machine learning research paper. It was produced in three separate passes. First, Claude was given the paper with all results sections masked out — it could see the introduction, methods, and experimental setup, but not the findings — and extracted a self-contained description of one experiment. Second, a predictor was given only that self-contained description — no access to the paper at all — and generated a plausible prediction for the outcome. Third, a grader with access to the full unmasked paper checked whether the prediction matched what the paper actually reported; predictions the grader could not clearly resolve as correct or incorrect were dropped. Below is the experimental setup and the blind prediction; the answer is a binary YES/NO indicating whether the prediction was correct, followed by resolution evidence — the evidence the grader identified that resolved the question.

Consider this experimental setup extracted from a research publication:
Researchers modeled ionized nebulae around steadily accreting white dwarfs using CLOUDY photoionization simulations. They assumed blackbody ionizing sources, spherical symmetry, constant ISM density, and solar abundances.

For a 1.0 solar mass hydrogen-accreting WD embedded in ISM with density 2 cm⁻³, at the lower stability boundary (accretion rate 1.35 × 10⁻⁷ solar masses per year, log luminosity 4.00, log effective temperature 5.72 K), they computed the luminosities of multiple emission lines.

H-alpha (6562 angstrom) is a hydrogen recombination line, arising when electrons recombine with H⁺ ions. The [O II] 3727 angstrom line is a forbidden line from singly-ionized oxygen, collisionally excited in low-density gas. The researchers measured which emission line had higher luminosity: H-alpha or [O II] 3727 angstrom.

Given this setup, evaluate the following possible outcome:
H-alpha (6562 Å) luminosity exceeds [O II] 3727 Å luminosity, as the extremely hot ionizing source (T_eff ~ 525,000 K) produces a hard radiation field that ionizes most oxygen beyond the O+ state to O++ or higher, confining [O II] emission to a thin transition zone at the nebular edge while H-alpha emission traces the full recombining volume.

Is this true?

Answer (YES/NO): NO